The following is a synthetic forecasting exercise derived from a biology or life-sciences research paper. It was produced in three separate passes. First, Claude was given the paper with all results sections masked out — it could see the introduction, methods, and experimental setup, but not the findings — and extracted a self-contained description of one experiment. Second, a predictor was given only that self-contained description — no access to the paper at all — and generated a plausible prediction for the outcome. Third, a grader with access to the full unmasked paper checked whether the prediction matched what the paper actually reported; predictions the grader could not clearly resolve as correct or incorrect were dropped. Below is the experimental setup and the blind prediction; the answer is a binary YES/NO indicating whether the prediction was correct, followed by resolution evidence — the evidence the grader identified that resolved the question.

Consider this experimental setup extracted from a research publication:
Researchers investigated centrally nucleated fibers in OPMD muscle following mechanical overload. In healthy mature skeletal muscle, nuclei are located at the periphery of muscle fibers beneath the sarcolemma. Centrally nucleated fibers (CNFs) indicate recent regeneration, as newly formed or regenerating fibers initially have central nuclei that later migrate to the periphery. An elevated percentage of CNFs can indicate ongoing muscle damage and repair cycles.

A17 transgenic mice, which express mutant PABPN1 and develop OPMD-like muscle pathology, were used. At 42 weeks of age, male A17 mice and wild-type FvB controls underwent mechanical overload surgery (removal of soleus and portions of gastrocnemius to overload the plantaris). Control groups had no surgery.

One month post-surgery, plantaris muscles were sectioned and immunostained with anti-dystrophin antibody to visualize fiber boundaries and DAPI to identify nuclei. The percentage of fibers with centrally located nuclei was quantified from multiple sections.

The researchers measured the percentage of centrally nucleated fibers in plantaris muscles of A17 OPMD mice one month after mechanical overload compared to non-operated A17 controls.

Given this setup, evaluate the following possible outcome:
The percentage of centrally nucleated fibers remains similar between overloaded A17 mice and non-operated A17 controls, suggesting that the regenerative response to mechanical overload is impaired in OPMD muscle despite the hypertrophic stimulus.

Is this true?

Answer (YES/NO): NO